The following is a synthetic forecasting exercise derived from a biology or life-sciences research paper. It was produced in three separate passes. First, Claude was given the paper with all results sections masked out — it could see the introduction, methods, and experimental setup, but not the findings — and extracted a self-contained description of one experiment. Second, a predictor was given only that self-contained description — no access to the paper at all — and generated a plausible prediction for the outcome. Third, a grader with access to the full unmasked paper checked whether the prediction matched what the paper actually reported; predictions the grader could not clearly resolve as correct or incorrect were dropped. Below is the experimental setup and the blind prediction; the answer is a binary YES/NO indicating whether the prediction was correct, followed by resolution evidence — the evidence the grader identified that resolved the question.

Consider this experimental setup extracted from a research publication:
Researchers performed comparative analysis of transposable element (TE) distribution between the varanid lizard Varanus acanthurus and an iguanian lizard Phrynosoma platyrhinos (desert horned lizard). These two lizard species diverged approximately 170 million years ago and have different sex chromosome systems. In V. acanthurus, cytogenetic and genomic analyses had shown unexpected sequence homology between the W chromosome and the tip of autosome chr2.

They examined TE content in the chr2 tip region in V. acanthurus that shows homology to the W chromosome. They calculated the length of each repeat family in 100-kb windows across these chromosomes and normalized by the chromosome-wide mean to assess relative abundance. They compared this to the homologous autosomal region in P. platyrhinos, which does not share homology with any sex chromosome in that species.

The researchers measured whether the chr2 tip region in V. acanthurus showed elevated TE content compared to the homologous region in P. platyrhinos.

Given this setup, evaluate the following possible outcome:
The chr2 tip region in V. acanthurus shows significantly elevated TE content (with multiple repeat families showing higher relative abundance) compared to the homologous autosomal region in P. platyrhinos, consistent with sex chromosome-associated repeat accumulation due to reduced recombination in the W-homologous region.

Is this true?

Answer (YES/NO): YES